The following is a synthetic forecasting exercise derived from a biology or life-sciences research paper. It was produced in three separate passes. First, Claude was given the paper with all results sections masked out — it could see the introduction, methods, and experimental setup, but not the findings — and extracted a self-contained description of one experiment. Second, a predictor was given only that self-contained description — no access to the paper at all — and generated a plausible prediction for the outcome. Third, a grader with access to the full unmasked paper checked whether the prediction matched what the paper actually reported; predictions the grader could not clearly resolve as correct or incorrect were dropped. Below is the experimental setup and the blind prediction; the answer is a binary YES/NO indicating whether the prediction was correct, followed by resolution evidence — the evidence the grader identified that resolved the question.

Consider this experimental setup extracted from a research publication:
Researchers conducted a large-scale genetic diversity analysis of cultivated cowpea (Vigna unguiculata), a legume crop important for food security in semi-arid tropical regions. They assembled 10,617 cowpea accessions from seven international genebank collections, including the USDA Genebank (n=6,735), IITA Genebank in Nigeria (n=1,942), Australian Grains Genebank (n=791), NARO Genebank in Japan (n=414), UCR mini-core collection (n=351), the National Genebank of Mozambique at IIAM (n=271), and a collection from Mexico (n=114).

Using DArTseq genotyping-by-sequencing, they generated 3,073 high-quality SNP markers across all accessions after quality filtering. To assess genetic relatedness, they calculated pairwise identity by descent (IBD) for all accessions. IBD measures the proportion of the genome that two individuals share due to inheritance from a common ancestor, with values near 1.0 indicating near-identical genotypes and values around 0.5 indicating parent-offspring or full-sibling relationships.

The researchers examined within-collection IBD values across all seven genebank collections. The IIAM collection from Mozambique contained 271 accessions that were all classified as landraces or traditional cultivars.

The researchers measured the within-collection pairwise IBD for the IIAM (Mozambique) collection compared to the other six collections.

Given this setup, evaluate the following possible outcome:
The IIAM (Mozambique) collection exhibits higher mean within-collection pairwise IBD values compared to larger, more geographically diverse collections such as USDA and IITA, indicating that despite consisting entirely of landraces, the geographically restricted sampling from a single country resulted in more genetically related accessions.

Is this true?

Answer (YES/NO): YES